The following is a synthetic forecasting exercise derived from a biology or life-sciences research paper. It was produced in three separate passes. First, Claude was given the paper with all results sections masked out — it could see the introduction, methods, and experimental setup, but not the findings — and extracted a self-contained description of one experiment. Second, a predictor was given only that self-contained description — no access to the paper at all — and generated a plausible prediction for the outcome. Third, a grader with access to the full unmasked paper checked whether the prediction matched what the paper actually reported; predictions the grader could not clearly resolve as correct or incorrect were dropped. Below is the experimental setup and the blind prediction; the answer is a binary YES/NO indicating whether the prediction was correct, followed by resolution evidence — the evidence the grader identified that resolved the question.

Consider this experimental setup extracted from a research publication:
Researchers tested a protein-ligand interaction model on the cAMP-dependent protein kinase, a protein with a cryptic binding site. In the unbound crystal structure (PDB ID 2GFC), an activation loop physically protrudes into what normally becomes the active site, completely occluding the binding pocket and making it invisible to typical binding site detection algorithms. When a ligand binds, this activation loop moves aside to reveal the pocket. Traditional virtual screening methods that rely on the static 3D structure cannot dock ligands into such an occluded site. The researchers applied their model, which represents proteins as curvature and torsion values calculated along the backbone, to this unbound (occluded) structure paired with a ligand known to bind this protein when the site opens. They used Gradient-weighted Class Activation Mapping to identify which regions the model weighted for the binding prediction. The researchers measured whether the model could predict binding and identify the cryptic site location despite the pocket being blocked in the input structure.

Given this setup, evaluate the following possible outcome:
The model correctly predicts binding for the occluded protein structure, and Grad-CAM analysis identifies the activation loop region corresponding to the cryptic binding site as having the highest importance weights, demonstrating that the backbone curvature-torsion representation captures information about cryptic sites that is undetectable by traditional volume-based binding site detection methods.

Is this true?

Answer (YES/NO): NO